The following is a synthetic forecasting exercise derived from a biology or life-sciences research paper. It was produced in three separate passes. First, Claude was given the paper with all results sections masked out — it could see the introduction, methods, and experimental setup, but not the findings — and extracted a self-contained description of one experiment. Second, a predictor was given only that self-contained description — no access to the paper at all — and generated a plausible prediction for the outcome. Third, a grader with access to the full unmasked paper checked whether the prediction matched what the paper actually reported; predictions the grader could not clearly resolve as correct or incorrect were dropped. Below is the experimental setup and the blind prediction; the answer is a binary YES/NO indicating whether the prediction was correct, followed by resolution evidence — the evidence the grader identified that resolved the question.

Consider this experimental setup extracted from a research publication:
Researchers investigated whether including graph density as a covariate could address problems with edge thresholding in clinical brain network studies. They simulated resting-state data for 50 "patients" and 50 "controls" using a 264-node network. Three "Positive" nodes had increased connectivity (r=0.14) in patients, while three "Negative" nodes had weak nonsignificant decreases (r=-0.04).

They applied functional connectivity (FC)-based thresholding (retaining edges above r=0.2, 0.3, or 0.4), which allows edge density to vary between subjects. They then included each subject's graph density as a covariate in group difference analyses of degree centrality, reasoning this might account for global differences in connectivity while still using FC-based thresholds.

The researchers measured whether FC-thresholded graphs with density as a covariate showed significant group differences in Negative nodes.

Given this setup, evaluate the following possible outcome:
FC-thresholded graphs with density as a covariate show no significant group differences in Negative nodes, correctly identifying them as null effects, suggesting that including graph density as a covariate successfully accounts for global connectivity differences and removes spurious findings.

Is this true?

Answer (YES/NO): NO